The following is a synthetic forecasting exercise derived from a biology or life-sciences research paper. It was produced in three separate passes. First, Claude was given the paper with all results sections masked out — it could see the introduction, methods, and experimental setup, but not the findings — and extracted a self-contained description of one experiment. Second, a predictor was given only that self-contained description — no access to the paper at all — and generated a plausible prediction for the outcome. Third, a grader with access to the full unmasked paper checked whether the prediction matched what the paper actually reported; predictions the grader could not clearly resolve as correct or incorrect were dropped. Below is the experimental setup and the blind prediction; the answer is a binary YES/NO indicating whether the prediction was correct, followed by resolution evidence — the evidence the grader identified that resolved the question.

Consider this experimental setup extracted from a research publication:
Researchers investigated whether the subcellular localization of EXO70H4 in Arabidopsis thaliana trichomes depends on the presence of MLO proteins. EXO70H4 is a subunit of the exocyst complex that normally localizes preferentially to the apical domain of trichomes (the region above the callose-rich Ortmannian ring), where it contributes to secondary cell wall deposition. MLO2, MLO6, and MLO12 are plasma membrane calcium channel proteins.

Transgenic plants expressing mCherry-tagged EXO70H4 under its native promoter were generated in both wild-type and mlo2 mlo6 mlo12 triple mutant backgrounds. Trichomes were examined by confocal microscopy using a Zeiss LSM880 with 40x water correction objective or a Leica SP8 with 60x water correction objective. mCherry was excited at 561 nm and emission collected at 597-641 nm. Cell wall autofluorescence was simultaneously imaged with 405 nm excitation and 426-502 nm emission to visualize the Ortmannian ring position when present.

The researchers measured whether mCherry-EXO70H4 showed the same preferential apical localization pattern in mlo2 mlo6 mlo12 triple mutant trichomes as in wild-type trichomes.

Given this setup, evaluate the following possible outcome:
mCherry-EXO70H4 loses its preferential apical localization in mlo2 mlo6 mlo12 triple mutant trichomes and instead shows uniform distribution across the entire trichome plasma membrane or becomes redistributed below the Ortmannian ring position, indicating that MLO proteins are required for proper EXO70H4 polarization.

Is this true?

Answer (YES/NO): NO